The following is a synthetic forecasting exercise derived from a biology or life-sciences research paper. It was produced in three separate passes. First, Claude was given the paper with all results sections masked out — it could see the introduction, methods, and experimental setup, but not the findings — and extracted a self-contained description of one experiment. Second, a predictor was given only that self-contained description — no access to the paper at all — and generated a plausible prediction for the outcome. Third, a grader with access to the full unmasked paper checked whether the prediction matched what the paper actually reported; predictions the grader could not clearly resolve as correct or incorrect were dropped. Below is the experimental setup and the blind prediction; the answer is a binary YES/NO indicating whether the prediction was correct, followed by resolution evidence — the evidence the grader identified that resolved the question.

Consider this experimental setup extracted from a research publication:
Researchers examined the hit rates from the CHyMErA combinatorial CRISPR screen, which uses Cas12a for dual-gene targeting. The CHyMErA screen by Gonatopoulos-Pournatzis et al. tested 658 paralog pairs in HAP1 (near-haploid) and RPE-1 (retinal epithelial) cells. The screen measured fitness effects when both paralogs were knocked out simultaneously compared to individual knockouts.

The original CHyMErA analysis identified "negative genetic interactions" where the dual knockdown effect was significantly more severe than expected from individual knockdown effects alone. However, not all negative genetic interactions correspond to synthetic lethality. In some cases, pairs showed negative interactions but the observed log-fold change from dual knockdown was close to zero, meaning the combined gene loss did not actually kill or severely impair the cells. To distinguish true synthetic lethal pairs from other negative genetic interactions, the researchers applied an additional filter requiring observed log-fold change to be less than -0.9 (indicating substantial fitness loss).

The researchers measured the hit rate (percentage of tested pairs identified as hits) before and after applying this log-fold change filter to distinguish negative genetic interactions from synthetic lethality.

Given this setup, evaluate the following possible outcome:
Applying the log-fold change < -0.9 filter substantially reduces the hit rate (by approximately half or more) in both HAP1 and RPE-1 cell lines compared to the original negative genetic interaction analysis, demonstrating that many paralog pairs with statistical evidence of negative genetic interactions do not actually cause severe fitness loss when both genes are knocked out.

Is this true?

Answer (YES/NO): YES